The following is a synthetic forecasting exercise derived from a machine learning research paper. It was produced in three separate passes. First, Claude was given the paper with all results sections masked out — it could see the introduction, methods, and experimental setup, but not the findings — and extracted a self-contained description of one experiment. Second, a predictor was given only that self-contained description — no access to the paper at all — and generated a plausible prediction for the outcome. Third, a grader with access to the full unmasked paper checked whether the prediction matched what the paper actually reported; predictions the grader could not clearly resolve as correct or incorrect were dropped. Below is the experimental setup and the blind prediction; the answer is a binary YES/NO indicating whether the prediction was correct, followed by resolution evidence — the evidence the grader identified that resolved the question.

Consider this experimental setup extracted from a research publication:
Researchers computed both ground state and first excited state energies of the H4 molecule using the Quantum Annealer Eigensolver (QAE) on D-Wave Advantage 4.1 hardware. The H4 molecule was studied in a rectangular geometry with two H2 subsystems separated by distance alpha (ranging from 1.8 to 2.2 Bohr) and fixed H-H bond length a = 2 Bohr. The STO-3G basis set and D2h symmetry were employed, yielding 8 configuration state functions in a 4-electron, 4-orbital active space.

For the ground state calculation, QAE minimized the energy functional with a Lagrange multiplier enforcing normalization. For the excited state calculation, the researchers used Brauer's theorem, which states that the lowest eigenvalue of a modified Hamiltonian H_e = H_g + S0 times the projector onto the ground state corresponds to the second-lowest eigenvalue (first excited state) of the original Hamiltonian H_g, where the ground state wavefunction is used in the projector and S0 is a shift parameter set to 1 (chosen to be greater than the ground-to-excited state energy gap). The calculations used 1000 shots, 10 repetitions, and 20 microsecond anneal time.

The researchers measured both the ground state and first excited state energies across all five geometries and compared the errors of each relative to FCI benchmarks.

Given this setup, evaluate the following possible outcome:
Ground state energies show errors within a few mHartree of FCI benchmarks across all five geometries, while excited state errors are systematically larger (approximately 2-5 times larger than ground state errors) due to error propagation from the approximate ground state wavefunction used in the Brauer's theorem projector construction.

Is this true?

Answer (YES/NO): NO